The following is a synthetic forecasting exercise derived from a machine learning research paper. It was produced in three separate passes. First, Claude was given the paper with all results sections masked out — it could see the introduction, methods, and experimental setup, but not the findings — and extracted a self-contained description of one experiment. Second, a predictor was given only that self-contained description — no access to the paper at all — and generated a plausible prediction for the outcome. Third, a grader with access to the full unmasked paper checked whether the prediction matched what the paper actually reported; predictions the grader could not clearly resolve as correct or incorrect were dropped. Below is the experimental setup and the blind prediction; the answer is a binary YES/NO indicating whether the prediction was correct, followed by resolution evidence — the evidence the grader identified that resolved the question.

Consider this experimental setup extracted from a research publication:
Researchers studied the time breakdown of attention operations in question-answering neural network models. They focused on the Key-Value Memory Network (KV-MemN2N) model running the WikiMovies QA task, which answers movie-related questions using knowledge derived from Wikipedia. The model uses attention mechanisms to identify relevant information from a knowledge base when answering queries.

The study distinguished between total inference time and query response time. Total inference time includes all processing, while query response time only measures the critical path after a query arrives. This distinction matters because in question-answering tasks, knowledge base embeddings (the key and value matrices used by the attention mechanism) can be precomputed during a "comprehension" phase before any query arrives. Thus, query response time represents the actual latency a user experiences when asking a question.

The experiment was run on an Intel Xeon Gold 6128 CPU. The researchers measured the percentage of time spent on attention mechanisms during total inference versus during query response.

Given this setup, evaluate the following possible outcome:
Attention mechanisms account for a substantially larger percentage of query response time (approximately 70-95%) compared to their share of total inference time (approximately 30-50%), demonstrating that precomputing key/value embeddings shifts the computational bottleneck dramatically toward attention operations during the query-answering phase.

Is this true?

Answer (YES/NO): YES